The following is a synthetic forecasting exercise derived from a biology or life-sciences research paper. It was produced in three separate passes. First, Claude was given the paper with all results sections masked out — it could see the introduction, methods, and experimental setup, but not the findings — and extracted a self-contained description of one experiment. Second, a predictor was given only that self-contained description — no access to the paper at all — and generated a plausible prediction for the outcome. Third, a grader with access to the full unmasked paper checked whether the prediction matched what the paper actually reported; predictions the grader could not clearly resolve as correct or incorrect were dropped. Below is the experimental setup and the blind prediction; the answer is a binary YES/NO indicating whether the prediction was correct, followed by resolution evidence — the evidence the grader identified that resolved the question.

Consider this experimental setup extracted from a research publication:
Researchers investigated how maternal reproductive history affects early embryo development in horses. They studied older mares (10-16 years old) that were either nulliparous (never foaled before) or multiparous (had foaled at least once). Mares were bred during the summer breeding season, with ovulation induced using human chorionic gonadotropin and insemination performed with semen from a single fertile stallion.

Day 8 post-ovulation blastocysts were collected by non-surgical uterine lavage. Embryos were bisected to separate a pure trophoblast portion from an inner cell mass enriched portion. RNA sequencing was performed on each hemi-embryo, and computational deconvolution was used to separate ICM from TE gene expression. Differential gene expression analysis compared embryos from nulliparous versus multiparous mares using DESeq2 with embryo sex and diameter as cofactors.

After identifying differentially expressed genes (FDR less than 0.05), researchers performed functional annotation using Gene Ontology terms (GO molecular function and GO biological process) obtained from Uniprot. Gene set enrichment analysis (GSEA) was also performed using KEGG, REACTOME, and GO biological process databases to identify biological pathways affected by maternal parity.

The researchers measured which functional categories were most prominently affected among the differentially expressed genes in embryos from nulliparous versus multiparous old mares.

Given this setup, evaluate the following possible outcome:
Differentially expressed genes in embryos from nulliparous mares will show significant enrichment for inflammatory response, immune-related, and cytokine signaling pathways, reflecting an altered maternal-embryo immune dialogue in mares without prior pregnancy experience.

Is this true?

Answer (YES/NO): NO